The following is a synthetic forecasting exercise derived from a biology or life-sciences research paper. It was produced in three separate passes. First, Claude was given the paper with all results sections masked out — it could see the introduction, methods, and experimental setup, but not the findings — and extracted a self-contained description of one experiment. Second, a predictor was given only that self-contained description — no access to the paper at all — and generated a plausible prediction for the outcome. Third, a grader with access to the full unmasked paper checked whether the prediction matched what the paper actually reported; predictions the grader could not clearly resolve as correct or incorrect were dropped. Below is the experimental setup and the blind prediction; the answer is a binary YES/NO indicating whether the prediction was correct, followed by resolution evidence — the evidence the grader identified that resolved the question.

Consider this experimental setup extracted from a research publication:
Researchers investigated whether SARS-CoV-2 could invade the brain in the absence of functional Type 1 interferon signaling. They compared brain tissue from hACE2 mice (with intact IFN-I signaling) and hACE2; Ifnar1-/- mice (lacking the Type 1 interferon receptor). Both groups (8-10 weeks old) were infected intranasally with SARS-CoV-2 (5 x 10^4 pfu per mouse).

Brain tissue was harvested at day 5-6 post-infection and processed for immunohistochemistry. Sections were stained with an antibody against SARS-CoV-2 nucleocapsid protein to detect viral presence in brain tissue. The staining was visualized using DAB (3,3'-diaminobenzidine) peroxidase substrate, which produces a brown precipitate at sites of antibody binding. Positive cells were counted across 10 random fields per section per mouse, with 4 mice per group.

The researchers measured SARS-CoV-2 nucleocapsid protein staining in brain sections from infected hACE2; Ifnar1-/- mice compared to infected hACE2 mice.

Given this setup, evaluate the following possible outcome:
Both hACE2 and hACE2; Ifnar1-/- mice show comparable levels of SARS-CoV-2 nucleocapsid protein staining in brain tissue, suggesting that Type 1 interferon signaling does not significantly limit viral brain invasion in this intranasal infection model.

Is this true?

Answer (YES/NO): NO